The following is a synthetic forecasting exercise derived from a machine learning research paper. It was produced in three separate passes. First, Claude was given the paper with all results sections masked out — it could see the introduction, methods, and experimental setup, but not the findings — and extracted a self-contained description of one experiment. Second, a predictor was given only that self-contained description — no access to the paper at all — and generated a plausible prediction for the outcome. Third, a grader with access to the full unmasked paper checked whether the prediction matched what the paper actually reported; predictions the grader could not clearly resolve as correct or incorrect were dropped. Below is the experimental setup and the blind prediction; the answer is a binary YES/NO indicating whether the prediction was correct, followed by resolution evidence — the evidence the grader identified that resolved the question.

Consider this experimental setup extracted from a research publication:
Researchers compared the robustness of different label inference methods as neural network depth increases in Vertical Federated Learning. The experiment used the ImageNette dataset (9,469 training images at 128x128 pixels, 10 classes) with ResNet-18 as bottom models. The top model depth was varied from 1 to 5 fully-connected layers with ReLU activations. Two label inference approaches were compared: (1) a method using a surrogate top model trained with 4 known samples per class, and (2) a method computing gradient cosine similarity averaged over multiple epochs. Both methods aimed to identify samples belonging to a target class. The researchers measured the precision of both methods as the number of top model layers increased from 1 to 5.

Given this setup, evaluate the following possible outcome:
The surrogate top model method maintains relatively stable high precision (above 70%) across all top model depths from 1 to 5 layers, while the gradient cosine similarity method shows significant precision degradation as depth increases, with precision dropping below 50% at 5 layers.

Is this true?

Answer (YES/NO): NO